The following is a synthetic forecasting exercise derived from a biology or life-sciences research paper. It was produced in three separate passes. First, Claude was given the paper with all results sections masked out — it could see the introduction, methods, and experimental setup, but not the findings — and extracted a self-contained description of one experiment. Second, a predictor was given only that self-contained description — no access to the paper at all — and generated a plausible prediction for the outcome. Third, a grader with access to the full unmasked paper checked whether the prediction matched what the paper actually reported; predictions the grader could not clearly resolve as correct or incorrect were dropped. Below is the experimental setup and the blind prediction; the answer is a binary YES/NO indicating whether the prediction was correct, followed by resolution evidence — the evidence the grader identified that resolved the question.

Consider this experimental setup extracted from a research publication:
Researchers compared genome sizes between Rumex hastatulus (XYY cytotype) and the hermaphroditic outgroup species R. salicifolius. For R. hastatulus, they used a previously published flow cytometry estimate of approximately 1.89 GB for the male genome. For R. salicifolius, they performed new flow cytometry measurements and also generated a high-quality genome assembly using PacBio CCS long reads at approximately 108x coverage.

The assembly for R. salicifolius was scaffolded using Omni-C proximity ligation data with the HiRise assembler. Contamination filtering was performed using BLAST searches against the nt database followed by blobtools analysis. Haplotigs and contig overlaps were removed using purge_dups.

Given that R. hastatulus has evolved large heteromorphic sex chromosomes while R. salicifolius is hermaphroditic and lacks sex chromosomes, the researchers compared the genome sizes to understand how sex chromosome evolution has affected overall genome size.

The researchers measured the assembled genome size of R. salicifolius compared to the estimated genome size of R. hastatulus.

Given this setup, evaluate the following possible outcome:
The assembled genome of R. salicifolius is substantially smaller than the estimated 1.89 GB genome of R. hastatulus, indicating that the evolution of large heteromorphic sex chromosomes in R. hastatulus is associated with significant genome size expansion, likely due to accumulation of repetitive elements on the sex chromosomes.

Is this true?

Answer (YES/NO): YES